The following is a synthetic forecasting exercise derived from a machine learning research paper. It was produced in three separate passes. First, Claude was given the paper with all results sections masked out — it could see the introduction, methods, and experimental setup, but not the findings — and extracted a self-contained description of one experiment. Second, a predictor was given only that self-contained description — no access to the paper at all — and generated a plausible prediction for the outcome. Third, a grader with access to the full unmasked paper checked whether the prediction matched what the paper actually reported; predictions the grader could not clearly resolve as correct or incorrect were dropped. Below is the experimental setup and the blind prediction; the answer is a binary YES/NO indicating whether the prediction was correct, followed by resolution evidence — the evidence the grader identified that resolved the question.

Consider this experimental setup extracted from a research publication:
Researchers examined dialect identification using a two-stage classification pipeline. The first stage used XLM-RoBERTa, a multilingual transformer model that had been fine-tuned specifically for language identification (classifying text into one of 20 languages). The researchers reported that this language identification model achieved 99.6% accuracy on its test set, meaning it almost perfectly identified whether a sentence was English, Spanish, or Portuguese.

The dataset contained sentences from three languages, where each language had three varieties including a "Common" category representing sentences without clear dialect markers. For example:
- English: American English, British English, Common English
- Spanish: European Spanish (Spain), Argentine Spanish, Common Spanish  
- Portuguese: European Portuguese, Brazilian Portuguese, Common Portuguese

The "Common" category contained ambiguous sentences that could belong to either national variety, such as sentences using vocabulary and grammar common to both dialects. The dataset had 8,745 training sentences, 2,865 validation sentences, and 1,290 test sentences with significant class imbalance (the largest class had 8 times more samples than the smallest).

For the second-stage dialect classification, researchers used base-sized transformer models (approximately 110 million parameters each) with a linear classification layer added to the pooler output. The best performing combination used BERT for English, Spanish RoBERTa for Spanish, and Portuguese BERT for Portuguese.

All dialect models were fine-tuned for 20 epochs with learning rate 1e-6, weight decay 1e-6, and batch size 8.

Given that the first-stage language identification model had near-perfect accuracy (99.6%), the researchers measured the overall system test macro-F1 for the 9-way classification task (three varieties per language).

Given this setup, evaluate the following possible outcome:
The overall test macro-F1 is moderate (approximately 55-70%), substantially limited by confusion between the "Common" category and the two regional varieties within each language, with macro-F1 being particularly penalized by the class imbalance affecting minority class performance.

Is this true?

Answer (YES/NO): YES